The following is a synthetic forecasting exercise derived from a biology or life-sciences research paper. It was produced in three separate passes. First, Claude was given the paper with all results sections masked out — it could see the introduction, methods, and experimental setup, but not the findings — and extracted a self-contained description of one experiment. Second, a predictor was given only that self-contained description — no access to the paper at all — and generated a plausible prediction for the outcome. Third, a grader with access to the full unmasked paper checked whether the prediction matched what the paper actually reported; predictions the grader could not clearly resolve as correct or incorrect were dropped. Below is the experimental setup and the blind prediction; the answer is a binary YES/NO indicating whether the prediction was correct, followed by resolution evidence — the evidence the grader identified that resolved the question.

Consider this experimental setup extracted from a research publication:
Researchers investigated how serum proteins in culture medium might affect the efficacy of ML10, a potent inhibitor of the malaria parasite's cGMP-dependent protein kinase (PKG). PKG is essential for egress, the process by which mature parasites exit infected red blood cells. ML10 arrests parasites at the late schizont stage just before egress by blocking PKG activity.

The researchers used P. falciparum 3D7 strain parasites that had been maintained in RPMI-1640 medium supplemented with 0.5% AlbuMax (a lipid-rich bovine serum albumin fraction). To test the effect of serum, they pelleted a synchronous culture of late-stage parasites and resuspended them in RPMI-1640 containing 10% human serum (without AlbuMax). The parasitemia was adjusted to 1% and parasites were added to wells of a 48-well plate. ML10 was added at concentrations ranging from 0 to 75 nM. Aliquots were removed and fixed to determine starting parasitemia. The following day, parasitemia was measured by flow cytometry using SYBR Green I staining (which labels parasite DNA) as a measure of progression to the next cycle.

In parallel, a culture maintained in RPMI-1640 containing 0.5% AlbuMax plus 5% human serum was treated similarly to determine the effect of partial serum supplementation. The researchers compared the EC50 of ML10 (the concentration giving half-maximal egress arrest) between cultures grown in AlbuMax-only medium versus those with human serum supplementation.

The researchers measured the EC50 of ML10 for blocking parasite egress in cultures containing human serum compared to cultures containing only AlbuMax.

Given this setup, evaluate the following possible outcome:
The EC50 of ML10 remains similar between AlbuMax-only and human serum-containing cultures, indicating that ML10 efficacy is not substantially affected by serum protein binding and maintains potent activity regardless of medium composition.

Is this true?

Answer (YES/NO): NO